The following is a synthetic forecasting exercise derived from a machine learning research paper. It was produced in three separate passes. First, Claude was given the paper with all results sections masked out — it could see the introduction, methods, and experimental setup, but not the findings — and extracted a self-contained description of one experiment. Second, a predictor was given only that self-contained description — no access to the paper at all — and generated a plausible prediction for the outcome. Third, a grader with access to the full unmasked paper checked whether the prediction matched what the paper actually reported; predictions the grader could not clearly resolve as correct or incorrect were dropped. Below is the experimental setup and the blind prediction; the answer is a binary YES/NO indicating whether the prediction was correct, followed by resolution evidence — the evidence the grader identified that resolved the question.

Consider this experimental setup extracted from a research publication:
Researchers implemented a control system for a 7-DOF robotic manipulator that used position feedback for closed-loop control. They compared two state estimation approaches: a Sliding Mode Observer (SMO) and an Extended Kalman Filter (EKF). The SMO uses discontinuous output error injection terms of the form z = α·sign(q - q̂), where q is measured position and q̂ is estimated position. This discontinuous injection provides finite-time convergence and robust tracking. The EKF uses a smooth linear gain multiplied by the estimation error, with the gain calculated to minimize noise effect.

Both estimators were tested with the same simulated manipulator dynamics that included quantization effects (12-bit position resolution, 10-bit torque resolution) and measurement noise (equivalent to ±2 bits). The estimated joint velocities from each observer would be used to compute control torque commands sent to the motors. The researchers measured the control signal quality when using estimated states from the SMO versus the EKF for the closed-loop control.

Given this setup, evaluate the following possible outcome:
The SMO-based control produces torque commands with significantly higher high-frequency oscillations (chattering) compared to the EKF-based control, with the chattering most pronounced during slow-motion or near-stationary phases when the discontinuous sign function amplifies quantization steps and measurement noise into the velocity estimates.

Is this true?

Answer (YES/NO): NO